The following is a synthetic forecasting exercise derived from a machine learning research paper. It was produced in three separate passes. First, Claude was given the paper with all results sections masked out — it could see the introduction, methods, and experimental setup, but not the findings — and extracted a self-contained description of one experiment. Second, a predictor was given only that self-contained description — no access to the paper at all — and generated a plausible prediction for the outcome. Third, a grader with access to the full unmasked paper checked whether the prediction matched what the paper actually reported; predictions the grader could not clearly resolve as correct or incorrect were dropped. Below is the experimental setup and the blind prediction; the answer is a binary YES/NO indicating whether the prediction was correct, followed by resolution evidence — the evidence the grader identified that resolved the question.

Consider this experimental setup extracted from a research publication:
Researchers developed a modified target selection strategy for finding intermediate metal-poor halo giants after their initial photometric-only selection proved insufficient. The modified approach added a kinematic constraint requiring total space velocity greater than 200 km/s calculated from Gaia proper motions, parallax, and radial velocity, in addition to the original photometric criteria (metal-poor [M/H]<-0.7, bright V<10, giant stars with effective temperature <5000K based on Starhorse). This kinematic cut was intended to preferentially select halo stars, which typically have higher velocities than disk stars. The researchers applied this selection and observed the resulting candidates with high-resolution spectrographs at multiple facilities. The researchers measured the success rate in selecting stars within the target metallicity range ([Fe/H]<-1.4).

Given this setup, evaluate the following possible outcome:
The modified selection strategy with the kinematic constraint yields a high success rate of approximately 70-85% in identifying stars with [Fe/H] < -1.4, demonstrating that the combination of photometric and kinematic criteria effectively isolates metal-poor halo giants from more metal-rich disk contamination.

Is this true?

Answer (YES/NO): NO